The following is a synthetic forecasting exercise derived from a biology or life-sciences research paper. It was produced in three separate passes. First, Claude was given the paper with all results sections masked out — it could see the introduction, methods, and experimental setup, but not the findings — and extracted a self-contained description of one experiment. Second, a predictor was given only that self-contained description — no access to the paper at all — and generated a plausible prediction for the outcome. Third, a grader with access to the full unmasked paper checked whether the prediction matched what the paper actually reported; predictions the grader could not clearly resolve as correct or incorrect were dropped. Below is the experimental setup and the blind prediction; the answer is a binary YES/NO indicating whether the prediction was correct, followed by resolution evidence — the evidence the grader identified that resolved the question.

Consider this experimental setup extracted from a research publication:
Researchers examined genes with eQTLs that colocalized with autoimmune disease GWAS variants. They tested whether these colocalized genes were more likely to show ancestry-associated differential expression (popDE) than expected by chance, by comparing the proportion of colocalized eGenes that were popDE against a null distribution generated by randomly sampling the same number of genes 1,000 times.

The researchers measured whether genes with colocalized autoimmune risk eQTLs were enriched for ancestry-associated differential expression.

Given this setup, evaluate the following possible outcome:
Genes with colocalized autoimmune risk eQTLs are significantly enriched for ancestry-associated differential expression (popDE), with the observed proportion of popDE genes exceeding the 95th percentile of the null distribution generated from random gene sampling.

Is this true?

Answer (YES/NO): YES